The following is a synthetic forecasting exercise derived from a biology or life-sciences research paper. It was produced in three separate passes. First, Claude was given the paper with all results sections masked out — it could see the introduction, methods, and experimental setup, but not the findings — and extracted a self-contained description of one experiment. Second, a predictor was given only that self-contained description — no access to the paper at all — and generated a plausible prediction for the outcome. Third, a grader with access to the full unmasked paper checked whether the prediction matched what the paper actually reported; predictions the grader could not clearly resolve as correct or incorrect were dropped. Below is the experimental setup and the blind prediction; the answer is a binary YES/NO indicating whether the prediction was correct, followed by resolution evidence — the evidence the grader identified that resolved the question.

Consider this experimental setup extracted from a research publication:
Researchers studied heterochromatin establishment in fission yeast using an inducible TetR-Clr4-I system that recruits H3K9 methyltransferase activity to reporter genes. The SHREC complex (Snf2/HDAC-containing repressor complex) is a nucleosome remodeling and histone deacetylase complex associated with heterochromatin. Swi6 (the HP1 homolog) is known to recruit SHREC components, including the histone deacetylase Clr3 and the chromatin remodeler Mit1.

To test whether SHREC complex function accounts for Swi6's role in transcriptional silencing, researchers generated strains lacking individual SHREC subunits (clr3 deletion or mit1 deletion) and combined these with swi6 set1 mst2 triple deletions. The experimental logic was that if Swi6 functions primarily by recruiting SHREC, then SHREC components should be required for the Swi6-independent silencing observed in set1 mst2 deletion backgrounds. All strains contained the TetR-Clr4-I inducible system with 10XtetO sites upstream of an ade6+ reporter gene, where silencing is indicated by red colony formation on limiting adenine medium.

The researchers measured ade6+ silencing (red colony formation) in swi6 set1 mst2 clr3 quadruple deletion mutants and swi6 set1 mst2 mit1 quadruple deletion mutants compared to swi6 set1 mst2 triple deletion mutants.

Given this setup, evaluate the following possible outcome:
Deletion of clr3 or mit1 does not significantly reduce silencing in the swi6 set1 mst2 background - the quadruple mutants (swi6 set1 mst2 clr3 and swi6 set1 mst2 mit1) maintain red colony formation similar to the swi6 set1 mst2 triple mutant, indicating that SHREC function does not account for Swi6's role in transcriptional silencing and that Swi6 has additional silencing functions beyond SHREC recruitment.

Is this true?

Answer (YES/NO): NO